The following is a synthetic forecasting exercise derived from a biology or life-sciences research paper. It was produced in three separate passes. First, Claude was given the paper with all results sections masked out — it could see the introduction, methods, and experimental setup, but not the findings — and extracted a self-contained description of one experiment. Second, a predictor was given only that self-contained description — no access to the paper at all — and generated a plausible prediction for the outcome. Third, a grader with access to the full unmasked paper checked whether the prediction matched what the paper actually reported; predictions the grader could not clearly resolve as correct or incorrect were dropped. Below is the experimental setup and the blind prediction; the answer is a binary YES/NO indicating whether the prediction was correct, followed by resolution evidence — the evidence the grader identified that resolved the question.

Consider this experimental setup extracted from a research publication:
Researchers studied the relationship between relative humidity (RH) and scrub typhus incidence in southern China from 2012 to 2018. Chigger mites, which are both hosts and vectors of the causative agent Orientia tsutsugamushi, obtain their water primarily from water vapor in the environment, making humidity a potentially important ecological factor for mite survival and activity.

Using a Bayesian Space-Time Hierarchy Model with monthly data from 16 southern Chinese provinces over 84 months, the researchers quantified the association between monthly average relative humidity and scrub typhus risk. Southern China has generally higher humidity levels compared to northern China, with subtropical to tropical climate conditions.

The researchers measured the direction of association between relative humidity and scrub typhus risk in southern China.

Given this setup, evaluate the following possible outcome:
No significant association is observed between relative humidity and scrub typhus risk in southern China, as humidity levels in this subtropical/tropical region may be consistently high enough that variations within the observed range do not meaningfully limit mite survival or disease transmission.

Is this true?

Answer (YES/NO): NO